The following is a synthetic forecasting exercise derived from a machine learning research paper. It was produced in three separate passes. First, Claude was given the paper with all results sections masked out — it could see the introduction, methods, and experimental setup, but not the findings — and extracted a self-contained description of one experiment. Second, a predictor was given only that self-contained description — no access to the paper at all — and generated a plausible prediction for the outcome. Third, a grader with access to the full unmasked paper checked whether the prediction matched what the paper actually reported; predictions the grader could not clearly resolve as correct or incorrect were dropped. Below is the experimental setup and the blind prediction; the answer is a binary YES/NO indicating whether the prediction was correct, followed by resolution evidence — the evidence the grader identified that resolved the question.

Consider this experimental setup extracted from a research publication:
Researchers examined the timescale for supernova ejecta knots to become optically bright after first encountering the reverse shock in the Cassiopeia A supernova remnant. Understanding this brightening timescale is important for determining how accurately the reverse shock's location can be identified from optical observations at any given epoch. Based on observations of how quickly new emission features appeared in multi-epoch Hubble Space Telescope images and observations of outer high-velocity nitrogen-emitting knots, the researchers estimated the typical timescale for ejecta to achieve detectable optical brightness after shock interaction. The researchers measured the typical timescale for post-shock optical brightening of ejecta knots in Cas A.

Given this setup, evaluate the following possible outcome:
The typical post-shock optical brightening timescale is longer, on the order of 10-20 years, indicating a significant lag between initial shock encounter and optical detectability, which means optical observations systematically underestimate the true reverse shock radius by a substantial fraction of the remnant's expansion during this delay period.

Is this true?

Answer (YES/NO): NO